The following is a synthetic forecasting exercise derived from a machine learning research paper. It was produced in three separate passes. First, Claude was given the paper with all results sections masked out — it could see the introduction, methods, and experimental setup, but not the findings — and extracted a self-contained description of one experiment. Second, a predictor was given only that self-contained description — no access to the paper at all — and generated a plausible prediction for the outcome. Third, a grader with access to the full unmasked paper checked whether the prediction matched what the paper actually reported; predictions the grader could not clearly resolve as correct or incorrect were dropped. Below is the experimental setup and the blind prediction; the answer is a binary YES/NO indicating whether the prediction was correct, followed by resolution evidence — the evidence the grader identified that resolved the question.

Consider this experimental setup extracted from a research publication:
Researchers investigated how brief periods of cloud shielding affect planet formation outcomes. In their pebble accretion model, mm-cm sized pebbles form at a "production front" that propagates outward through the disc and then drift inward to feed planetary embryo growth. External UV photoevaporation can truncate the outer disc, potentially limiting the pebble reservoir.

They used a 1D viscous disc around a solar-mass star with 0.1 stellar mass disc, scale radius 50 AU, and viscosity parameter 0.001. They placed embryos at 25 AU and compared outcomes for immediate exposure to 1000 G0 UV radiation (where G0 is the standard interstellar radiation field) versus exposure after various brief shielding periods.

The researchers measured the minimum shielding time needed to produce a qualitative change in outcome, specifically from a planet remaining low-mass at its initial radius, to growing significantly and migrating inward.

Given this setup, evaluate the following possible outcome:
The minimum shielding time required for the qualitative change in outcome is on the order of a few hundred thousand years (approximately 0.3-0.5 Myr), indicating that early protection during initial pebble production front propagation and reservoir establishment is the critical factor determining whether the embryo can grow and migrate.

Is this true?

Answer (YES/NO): NO